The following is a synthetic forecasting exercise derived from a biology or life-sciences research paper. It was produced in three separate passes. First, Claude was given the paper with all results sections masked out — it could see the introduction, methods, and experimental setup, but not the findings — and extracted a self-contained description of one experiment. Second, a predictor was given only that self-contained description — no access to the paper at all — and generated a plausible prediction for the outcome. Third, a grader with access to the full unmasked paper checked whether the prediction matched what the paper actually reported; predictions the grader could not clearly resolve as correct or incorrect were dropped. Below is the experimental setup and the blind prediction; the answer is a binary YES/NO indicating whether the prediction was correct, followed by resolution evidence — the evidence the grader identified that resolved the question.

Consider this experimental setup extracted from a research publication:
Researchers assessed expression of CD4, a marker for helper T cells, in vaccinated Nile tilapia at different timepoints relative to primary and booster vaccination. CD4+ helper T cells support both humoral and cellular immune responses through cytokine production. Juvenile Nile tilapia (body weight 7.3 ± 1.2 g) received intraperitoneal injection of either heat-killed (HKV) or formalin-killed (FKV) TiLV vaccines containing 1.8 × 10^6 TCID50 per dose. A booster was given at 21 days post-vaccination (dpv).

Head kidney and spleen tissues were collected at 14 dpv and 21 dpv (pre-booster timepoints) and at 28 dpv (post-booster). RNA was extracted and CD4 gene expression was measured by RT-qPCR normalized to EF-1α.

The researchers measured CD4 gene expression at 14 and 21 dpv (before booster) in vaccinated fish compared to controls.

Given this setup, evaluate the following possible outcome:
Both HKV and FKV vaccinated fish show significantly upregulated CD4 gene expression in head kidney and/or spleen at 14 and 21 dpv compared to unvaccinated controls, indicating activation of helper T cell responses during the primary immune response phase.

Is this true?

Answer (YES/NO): NO